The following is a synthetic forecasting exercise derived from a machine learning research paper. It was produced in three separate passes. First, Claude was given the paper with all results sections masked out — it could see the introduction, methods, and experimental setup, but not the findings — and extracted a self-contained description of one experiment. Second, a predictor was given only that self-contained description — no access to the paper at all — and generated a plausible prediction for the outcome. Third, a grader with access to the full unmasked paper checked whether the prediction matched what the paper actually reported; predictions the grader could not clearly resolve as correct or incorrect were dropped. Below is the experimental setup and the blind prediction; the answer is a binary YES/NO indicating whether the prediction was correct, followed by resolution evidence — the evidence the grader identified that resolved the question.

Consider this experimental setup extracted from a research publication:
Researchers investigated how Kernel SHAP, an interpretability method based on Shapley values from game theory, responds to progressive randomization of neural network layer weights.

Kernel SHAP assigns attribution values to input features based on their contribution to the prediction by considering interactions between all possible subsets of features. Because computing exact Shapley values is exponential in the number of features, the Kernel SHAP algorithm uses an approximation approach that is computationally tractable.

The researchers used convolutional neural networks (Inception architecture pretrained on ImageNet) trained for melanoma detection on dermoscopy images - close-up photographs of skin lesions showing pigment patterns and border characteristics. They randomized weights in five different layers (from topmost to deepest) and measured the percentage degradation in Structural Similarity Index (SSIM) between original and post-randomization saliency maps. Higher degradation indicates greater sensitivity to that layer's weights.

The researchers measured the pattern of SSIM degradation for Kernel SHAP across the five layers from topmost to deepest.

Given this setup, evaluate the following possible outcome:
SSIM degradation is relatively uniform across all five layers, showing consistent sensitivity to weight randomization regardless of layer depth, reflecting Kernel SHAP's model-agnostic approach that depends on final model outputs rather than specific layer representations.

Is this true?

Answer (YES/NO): NO